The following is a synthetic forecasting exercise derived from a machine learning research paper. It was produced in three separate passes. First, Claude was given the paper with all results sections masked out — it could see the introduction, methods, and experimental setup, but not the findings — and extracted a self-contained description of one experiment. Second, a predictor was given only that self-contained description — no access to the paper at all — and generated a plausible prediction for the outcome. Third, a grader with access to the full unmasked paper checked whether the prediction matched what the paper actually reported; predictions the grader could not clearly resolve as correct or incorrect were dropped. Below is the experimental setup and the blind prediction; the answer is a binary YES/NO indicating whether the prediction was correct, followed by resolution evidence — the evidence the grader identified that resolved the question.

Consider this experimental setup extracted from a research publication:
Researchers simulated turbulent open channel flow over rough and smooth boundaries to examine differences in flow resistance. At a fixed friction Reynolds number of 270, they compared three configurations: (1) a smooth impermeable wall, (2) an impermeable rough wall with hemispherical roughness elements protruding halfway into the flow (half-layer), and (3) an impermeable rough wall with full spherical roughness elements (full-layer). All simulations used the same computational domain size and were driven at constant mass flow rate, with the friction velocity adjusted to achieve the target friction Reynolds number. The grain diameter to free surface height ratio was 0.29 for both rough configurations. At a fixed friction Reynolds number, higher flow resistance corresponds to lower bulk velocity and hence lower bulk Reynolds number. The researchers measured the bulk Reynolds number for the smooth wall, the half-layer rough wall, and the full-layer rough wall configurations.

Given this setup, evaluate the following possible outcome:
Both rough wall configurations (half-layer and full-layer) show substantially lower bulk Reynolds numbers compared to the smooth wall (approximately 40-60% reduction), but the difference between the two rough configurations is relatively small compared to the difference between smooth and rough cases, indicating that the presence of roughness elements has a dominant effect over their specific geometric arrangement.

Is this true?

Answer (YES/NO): NO